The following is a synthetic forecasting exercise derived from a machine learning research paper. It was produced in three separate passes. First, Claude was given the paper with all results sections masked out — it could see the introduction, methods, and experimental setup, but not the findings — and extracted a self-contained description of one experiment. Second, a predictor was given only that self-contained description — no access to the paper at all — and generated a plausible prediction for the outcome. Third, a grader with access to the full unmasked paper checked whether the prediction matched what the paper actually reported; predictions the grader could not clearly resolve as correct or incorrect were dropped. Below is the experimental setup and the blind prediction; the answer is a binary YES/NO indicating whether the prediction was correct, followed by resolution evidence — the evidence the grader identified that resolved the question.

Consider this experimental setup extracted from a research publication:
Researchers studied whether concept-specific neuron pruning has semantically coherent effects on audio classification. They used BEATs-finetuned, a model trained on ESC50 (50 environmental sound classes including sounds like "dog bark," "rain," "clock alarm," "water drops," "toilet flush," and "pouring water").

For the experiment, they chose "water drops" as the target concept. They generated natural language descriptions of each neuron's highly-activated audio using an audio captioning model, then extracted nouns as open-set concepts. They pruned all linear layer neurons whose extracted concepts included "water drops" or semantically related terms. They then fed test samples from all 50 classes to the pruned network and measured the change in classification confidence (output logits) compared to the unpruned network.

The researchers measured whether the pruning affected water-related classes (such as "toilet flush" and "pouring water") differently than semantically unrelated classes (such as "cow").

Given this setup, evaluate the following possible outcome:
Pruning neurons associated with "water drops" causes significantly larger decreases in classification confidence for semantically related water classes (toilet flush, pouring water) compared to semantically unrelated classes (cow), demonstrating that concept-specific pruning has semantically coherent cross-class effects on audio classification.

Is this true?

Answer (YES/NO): YES